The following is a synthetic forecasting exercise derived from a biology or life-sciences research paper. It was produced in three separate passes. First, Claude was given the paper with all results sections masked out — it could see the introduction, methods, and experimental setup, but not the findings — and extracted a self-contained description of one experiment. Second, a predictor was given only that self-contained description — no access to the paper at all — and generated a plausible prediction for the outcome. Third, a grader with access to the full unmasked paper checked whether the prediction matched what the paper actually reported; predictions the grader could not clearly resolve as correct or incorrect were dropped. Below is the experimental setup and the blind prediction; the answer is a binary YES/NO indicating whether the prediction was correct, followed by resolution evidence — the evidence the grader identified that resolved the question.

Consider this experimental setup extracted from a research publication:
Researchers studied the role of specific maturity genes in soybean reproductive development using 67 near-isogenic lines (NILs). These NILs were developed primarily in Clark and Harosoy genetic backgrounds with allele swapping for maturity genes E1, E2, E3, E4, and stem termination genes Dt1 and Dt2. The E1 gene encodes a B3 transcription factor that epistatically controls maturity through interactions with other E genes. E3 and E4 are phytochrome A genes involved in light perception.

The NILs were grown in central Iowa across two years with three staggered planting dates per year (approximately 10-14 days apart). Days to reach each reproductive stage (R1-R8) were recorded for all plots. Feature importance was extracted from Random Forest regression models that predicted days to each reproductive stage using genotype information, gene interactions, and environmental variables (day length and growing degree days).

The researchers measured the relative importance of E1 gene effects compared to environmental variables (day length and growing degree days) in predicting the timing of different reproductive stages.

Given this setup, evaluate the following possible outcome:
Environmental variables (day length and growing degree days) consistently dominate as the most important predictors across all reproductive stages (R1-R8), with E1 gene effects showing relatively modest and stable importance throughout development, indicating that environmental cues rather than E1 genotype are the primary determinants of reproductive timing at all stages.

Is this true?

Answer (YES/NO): YES